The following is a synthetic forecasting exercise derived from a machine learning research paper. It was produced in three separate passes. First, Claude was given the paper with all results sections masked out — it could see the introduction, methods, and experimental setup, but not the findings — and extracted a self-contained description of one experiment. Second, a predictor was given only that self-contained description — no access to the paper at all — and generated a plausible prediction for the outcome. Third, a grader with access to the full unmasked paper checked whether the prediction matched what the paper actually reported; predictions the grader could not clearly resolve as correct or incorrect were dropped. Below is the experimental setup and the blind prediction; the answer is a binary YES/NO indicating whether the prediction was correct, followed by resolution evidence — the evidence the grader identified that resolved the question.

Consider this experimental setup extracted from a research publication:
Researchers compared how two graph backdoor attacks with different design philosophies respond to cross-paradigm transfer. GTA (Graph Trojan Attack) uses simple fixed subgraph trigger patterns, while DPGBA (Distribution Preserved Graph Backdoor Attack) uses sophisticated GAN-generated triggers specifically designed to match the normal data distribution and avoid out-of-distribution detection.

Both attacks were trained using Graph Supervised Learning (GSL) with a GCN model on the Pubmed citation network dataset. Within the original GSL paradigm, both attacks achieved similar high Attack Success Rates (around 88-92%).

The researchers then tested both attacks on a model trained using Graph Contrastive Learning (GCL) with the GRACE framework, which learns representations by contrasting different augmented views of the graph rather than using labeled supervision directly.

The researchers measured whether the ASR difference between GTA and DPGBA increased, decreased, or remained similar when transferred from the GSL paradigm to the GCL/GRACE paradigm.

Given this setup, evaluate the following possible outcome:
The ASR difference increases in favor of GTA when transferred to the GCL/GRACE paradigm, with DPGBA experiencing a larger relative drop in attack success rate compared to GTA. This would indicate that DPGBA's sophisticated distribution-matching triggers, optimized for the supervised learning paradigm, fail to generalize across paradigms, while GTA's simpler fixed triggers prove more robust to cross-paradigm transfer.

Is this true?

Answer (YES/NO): YES